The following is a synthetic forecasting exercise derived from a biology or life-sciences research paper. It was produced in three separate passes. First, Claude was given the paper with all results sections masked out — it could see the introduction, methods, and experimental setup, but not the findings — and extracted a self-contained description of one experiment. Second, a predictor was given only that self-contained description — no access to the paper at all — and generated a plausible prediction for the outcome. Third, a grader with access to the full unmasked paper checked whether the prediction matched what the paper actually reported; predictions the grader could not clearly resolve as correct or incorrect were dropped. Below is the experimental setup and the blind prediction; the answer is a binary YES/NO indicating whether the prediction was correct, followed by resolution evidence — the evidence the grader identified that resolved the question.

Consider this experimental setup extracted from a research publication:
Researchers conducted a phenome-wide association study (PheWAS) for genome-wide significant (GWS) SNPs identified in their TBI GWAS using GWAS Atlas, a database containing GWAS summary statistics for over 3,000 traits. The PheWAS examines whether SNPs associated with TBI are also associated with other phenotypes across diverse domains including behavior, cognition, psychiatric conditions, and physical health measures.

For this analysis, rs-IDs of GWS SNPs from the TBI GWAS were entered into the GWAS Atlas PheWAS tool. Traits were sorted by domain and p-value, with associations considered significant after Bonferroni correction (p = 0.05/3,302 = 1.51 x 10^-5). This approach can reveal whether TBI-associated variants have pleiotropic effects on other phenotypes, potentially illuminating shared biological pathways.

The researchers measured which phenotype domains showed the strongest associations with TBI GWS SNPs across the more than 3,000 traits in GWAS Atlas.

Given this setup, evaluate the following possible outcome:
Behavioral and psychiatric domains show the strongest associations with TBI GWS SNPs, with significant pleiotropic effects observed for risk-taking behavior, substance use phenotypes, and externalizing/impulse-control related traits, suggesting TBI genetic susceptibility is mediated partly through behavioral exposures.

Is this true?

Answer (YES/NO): NO